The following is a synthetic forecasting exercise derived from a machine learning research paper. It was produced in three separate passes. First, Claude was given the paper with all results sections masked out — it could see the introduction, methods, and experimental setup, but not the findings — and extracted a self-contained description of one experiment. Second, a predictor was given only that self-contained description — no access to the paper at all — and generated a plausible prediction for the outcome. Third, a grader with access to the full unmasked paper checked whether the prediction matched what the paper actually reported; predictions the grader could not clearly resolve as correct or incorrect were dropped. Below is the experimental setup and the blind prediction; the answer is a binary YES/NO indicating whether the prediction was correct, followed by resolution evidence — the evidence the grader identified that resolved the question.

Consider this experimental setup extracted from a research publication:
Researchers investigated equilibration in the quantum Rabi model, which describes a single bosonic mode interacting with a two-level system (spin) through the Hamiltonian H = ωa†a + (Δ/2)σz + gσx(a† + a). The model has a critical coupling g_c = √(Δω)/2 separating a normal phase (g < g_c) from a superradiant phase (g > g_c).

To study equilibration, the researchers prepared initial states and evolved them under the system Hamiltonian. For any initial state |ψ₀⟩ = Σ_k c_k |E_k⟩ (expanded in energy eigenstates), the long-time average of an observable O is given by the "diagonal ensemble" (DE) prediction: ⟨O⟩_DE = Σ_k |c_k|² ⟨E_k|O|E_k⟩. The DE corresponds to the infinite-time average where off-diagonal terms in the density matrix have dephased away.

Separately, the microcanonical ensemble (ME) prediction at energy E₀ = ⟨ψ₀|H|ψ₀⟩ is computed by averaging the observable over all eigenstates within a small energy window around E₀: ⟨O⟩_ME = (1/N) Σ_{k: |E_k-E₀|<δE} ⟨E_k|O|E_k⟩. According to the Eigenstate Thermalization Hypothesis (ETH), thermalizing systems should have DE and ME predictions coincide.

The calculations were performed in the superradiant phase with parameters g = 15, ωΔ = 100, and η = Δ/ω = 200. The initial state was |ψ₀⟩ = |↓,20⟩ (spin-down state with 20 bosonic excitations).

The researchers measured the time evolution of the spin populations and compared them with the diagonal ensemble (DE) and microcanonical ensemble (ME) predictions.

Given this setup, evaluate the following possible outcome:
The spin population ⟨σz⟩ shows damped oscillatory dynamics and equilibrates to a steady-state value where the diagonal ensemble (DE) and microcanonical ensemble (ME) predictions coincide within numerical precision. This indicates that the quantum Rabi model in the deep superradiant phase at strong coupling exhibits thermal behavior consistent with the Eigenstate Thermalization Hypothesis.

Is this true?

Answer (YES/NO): NO